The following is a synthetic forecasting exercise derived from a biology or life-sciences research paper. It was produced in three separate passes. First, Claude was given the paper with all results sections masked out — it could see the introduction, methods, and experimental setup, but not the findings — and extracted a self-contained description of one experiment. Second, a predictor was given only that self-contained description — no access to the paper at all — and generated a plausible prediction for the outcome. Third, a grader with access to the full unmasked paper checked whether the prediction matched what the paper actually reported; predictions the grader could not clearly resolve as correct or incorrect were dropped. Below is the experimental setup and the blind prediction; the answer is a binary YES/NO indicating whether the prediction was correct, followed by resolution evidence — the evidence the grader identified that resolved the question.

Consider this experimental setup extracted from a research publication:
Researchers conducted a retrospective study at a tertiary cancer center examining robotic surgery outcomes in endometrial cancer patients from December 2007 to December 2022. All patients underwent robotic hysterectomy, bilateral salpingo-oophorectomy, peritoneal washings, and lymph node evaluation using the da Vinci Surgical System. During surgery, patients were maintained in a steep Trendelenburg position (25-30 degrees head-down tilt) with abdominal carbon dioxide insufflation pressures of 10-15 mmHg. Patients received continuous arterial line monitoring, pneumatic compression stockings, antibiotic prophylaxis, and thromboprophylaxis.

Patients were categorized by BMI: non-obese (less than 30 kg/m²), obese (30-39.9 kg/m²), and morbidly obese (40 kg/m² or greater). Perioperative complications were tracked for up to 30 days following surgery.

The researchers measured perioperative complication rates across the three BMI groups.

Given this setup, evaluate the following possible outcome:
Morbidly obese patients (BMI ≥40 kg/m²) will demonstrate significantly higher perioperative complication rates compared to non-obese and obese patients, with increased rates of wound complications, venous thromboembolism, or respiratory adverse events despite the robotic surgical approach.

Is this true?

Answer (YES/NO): NO